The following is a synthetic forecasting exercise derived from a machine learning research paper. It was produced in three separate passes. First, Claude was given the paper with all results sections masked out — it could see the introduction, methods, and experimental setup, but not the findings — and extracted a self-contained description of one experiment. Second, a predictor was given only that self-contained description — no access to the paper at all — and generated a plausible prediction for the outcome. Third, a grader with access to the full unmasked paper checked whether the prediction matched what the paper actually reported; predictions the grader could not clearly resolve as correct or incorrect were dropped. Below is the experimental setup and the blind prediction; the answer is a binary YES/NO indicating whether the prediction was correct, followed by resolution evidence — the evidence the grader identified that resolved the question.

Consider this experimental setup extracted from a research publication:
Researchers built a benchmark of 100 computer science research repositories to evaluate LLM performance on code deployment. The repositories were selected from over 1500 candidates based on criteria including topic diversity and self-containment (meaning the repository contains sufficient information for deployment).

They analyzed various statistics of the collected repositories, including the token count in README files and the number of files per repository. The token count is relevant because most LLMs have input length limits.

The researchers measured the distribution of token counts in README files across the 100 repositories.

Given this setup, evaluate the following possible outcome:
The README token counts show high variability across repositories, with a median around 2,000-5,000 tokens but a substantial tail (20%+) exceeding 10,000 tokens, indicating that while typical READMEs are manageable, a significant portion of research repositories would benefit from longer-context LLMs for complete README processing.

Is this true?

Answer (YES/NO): NO